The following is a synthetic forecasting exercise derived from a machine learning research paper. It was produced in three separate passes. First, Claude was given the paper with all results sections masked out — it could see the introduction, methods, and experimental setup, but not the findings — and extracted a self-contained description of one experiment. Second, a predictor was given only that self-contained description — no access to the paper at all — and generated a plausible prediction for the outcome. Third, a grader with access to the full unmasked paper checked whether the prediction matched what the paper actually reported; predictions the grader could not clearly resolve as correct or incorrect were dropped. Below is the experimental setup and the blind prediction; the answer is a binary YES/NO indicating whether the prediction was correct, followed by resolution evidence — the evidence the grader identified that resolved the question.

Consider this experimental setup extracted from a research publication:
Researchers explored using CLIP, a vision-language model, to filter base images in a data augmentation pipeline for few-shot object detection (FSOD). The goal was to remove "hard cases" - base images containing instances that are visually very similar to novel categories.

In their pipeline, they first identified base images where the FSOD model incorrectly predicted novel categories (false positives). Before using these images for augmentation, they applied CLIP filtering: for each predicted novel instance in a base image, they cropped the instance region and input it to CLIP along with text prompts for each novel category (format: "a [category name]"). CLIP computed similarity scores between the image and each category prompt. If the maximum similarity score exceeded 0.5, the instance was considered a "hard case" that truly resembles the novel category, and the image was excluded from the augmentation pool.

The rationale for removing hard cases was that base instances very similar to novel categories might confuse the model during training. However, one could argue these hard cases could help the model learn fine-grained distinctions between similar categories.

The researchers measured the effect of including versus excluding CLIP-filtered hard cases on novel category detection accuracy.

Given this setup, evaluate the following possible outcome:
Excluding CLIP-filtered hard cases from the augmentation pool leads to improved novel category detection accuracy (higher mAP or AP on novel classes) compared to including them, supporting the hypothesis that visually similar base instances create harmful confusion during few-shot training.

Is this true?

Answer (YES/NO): YES